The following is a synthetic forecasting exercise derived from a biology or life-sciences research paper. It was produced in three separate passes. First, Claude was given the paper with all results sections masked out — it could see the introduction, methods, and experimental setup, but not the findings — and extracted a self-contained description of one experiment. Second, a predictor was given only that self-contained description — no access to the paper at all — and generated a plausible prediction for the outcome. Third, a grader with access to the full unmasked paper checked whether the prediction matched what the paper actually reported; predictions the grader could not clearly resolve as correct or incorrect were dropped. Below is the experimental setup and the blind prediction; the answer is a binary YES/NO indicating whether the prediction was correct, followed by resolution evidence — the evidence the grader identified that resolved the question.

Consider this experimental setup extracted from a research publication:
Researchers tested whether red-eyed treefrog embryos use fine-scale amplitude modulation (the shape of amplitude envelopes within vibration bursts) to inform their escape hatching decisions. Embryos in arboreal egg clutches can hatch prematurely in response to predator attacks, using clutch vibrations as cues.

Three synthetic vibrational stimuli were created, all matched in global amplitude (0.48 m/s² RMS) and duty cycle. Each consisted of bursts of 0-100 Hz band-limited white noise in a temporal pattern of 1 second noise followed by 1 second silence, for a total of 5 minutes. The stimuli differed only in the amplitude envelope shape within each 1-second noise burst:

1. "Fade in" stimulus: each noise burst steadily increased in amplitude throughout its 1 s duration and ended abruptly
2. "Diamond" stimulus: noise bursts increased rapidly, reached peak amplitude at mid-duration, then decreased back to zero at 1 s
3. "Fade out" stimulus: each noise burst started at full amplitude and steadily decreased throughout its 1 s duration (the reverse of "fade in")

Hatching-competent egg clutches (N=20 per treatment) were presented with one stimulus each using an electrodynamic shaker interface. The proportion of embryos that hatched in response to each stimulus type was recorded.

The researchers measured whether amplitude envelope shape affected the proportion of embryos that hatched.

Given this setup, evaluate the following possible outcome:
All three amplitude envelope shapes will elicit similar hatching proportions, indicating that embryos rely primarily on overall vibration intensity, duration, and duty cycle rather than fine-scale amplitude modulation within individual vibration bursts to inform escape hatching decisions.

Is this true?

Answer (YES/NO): NO